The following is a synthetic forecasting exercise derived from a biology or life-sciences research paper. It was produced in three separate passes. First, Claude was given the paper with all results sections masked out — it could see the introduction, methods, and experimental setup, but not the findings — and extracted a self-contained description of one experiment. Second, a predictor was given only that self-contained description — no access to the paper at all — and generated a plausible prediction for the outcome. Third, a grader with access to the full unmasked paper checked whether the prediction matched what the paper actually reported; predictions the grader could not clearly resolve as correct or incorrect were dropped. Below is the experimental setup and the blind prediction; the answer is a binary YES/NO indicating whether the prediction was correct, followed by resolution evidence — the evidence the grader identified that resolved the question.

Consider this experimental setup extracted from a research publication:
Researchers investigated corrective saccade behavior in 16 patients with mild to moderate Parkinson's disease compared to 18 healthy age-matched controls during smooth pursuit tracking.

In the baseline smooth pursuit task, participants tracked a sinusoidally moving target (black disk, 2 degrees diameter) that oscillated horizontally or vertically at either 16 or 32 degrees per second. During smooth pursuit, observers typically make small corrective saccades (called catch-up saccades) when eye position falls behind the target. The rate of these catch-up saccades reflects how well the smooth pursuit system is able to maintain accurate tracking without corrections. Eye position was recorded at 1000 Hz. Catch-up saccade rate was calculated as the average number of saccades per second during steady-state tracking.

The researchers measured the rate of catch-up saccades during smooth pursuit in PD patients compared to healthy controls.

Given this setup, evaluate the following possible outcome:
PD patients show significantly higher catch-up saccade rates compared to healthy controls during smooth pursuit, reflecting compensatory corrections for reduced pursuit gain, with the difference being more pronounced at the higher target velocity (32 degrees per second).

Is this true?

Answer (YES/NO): NO